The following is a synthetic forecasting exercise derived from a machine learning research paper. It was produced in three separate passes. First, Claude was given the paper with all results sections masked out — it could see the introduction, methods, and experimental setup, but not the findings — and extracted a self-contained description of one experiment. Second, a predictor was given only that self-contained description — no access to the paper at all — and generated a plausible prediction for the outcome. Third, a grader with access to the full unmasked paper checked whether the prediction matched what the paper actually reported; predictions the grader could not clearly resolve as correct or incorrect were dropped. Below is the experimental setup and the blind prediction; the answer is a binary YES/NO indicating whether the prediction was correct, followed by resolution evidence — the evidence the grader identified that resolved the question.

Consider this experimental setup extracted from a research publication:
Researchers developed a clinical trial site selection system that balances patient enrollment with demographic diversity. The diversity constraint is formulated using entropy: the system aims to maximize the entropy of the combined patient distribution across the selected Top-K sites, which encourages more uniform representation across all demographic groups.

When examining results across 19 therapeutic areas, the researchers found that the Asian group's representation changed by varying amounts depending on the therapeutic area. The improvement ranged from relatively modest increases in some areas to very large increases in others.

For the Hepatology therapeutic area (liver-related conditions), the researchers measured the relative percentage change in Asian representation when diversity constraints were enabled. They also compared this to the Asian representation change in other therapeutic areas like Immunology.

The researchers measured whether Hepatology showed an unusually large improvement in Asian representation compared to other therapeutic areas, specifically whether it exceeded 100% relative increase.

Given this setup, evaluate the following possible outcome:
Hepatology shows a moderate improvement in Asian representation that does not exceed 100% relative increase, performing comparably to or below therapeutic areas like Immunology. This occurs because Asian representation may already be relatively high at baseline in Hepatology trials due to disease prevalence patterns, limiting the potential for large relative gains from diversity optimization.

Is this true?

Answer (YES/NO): NO